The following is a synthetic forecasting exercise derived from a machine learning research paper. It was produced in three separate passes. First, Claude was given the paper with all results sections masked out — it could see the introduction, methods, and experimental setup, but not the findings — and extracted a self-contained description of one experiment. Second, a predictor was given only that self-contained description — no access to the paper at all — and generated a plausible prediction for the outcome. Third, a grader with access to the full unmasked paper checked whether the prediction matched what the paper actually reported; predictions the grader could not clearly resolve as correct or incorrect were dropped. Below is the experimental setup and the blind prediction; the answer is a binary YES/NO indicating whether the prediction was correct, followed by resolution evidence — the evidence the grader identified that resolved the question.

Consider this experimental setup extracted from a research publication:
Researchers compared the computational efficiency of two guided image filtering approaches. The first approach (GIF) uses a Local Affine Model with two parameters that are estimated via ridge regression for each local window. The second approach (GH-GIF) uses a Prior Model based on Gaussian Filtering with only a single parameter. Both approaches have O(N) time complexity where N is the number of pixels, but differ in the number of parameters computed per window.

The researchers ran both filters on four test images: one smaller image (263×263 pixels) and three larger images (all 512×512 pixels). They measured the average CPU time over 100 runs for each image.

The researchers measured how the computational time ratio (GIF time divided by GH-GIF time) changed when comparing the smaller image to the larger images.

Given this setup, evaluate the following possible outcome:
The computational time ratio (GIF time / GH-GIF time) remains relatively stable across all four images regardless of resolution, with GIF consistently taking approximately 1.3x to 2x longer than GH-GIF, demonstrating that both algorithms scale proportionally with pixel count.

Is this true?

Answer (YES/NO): NO